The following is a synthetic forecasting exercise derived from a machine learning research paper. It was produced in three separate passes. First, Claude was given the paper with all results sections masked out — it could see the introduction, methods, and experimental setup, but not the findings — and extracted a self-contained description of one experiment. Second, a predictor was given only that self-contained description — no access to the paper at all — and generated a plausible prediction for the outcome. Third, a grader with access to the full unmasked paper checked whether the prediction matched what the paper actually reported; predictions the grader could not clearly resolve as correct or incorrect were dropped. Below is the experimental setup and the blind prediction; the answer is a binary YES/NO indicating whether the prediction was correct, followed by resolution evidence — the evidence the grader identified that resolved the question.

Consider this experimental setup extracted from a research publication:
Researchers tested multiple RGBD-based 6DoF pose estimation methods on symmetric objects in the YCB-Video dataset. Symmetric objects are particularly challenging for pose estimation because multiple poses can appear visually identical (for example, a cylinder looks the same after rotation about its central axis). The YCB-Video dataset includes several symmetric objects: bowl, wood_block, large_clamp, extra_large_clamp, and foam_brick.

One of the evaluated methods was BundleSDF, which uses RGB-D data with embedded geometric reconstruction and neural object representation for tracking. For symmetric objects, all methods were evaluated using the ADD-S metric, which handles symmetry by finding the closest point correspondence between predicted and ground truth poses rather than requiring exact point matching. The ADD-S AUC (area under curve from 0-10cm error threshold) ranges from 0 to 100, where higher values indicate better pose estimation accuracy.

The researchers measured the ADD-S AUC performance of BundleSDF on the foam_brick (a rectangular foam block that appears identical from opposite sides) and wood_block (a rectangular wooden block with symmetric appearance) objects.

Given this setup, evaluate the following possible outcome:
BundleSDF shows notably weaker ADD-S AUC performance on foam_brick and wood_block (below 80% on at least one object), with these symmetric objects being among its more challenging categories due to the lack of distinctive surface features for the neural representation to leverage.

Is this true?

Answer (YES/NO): YES